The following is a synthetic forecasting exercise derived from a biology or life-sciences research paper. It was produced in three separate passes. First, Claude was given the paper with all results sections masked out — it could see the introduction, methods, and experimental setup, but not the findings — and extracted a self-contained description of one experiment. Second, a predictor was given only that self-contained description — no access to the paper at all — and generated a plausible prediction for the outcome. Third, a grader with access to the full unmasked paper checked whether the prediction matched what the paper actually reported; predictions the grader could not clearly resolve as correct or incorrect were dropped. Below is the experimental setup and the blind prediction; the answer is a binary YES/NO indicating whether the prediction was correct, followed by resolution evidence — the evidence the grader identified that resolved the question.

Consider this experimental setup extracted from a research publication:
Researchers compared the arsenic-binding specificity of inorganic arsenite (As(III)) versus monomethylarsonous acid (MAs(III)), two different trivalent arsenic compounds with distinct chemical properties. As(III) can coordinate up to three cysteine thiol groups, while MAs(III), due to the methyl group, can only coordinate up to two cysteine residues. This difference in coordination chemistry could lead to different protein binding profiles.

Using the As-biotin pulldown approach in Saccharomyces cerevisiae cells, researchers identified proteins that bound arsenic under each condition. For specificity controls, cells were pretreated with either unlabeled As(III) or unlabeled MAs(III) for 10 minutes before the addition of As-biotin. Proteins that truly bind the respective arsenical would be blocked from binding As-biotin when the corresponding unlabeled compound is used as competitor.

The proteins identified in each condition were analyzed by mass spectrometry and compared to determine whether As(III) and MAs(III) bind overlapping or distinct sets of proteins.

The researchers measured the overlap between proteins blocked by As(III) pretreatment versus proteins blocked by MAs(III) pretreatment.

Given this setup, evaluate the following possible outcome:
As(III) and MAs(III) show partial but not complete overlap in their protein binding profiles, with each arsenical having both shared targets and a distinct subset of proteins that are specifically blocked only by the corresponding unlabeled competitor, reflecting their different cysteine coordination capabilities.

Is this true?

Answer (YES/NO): YES